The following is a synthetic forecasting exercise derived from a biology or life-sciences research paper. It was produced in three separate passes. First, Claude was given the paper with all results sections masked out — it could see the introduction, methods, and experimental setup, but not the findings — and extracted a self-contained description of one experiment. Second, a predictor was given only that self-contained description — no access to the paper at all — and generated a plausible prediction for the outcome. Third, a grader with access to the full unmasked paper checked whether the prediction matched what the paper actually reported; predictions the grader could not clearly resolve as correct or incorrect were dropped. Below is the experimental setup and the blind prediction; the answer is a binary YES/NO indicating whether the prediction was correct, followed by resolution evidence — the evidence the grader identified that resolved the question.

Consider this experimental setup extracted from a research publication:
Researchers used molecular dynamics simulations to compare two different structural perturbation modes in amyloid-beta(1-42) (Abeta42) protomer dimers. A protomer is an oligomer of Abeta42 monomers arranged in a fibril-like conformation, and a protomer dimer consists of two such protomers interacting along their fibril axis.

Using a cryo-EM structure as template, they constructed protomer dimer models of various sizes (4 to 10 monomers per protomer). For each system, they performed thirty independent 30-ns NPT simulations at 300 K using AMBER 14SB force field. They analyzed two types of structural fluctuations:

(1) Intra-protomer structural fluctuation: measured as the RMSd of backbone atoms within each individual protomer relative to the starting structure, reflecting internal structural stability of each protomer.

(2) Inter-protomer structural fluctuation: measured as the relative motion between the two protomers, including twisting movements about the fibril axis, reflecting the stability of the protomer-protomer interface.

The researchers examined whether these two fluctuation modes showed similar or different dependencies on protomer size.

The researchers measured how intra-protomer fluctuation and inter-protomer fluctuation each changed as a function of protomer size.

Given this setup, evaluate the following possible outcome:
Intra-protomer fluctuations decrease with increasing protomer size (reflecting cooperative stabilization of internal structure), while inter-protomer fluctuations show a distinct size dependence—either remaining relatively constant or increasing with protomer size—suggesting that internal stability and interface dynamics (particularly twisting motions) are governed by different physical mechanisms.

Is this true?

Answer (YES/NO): NO